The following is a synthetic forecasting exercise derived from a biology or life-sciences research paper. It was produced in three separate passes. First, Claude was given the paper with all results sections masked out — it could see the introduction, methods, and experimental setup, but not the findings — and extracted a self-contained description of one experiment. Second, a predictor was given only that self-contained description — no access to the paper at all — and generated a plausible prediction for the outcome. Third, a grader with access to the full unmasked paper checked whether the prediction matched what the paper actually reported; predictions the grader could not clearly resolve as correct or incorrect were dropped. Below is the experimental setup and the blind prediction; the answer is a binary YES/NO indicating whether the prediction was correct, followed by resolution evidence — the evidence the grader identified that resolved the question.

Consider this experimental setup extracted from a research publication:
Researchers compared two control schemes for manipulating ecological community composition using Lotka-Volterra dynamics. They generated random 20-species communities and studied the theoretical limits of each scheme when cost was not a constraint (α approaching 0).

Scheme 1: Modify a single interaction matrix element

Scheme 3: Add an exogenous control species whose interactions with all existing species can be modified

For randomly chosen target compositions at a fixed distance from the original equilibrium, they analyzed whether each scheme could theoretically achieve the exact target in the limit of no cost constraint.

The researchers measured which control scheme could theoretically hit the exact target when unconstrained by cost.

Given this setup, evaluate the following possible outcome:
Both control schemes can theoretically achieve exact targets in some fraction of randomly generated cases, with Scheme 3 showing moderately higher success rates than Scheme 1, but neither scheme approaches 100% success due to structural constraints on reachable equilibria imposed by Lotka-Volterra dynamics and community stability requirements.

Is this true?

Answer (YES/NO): NO